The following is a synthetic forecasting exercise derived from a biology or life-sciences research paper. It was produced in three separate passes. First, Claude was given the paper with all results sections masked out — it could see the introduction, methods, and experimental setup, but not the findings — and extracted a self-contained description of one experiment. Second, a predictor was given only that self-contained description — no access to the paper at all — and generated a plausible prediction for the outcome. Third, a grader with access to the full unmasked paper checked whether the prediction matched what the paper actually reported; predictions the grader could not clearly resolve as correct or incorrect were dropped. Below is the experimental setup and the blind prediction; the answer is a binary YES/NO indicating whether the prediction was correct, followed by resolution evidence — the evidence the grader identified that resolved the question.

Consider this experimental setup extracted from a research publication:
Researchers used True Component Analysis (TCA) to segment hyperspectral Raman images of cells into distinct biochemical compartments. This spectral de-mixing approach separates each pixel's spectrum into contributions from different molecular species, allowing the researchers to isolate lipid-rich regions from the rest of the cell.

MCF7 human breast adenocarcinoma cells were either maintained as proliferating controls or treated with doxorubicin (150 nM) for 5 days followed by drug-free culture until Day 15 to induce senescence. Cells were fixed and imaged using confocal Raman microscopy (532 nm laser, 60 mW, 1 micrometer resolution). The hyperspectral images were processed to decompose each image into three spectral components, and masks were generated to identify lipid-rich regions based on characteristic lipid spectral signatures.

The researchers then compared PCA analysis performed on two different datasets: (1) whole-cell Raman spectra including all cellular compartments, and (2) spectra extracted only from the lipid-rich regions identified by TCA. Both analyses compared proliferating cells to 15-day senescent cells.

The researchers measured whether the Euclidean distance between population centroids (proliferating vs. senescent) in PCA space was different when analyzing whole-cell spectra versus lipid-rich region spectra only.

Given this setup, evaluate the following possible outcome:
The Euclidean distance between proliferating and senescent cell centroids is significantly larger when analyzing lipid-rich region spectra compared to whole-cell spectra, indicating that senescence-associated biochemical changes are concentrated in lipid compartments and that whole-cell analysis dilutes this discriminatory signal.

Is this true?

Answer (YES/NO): NO